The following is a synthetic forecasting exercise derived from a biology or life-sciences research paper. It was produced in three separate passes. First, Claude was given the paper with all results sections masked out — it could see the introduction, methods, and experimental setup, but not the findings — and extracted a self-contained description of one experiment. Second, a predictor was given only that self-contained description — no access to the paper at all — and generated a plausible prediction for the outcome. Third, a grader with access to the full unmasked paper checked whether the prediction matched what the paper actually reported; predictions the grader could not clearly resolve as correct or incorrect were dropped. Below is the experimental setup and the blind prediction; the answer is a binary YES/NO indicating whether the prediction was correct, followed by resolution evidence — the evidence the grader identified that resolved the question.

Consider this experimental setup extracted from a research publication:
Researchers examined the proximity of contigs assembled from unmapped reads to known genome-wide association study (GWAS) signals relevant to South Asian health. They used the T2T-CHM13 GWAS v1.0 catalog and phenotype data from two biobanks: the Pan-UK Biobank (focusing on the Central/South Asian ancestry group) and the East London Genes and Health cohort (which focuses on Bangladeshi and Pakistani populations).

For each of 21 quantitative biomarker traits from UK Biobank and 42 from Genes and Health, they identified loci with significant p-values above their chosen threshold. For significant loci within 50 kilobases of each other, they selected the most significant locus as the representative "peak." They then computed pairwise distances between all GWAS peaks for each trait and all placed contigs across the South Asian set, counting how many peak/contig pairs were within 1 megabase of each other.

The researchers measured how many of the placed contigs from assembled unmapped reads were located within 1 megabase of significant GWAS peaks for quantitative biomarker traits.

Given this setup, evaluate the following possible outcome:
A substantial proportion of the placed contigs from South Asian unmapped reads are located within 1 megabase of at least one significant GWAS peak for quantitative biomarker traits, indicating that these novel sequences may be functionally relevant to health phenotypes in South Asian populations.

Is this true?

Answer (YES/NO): NO